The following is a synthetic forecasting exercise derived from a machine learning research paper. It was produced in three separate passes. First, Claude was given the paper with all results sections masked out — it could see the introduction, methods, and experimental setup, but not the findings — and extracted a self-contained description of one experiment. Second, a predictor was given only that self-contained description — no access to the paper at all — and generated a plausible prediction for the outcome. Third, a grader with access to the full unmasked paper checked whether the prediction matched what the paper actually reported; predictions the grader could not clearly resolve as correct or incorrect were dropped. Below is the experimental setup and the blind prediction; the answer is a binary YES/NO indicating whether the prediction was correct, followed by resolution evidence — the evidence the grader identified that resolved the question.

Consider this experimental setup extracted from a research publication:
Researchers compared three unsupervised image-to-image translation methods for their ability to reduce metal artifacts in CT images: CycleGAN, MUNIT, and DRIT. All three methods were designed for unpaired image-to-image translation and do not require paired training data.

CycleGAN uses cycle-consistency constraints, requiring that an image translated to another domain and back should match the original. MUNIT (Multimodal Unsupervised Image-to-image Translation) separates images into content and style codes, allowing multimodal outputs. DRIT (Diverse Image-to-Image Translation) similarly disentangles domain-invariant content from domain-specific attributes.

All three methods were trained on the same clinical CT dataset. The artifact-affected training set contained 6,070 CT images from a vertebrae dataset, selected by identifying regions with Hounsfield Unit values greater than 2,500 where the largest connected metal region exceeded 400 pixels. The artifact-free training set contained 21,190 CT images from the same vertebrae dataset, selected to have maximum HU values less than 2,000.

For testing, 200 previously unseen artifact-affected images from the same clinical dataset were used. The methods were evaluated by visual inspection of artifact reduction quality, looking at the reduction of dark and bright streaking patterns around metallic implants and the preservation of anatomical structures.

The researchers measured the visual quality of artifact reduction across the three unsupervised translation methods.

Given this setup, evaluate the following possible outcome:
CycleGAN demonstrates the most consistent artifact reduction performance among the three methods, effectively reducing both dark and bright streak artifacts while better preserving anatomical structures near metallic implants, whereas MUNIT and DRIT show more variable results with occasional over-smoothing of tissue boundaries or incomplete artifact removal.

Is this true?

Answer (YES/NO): NO